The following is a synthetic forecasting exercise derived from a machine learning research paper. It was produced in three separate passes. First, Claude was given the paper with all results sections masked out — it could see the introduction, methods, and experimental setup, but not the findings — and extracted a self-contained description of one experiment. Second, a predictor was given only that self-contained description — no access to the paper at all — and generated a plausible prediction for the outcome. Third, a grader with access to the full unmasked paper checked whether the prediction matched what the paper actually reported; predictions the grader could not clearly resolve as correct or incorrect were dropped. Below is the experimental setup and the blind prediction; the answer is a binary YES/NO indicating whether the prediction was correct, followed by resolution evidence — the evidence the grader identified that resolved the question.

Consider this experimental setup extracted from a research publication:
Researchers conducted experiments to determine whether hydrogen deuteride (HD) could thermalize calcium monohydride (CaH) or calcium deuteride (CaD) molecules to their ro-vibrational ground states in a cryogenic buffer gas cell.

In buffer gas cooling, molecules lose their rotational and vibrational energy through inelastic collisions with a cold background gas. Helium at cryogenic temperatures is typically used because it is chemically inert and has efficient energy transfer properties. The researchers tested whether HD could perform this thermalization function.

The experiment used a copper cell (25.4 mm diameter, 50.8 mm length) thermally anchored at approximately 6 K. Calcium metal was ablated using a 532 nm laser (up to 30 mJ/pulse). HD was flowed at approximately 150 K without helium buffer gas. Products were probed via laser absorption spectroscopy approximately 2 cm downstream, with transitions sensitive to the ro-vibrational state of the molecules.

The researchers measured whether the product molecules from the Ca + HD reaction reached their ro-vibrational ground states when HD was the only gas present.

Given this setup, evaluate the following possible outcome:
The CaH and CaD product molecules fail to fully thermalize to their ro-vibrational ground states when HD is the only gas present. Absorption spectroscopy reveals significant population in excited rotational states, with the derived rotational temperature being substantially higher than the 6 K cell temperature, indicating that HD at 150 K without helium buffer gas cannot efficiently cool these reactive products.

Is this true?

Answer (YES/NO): NO